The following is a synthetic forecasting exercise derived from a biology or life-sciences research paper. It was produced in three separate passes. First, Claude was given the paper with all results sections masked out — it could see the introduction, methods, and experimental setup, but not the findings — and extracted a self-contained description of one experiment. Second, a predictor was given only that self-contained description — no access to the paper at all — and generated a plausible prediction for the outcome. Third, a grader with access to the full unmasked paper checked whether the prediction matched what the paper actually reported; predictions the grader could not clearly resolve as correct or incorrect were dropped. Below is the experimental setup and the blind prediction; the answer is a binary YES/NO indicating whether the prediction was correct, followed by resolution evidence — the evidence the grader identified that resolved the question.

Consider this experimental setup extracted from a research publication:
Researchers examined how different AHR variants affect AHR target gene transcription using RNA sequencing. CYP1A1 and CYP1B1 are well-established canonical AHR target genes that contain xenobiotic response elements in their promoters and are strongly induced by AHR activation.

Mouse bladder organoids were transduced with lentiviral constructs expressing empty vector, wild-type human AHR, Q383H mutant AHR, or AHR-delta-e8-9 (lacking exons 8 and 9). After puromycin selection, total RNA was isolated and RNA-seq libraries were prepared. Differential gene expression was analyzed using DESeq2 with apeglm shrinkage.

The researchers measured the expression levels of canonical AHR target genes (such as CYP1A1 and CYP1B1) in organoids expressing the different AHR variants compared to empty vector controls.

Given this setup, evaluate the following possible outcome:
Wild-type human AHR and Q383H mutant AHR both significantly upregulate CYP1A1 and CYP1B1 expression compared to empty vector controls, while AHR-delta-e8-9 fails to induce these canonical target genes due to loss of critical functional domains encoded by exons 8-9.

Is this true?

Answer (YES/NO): NO